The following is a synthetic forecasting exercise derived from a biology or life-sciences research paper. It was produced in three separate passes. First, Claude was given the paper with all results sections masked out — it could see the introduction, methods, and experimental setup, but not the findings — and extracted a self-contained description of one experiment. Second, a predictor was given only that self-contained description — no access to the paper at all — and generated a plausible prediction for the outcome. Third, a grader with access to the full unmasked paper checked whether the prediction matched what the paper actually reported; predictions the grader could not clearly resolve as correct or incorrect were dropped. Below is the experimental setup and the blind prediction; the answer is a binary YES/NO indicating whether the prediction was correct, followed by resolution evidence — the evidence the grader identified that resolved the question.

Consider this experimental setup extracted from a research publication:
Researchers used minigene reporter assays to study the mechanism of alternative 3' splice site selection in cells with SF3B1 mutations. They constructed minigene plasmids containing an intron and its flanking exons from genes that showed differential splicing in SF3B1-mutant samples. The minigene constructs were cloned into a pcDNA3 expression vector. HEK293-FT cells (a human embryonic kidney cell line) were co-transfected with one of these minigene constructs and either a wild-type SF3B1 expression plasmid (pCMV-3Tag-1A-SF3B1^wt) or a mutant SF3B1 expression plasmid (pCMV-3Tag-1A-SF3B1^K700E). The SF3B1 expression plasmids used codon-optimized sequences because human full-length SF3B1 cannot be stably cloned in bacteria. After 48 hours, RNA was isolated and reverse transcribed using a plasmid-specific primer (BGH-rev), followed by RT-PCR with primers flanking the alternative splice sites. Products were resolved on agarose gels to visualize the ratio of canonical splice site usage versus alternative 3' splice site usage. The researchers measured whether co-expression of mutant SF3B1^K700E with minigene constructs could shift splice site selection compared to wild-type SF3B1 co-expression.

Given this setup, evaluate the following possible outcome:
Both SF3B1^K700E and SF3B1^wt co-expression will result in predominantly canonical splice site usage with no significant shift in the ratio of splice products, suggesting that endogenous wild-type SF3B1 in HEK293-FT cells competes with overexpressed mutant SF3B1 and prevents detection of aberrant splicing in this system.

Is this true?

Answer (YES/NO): NO